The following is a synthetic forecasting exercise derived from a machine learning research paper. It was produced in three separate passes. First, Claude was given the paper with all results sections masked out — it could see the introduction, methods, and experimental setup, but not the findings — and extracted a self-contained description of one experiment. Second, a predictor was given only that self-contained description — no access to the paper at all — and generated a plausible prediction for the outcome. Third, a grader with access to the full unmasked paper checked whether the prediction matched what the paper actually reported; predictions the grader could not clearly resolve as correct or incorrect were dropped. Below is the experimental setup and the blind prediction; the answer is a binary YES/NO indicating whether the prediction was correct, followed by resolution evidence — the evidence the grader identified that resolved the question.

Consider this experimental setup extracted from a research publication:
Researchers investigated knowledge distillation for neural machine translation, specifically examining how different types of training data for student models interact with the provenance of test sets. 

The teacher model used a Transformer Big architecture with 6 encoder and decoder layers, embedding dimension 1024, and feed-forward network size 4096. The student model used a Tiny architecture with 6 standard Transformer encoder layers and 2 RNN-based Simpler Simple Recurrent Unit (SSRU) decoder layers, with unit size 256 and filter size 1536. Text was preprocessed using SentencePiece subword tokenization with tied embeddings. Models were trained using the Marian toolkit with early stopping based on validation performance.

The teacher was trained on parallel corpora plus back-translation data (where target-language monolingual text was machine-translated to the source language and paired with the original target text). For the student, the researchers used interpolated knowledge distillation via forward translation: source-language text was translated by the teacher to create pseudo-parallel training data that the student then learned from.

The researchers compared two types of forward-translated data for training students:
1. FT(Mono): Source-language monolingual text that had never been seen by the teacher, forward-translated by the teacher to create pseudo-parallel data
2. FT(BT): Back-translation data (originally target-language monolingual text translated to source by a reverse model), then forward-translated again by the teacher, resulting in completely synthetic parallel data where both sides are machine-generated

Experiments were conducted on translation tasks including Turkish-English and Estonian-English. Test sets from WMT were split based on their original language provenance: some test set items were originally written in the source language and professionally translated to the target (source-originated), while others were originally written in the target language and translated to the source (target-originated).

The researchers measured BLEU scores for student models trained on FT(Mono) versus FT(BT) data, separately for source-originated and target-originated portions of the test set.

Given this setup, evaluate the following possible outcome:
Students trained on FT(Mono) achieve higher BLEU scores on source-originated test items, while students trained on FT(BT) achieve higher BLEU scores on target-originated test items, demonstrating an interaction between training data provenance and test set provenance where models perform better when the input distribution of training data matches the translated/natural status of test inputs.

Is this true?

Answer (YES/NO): YES